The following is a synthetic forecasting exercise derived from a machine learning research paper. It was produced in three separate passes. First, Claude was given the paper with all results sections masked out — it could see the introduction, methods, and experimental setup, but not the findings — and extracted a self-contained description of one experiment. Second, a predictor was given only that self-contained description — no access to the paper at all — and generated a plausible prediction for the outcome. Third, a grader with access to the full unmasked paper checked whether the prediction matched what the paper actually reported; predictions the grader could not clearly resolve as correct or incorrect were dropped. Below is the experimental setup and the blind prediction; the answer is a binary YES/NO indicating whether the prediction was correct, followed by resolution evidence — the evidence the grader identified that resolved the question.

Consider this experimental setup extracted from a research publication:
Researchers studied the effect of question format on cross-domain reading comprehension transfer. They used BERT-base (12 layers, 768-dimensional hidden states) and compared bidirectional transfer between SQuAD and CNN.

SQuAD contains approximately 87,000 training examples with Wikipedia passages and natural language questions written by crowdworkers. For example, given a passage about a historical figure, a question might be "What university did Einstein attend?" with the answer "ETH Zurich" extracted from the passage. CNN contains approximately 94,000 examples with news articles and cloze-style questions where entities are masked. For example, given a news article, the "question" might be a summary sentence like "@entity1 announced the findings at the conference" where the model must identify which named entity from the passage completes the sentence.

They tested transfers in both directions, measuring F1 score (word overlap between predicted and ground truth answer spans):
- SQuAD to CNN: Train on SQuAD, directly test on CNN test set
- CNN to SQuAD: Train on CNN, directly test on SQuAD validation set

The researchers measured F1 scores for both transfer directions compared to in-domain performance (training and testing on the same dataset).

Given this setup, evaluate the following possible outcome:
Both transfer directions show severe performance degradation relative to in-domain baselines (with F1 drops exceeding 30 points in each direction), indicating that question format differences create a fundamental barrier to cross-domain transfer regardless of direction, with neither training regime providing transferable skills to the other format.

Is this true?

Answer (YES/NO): YES